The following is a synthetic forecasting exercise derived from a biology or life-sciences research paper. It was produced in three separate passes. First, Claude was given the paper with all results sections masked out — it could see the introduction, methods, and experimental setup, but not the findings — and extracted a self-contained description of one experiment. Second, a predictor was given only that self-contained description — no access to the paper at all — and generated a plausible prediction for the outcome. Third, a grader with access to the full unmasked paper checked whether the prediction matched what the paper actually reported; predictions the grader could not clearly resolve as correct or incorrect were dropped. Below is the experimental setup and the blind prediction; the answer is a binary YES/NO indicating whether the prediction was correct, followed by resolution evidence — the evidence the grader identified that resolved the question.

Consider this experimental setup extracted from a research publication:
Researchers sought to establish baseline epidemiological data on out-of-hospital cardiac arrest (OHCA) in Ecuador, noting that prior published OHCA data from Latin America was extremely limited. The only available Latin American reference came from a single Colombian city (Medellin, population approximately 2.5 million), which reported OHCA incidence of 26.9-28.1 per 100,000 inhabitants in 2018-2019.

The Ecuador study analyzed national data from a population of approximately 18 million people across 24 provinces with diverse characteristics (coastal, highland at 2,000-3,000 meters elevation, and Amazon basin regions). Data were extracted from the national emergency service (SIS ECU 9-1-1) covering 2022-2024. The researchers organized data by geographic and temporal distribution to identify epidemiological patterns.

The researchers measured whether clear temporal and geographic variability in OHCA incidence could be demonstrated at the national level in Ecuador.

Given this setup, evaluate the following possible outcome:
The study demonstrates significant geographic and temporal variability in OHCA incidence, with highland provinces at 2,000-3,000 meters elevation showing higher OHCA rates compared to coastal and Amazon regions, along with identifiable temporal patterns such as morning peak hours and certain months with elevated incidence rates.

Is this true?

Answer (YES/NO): NO